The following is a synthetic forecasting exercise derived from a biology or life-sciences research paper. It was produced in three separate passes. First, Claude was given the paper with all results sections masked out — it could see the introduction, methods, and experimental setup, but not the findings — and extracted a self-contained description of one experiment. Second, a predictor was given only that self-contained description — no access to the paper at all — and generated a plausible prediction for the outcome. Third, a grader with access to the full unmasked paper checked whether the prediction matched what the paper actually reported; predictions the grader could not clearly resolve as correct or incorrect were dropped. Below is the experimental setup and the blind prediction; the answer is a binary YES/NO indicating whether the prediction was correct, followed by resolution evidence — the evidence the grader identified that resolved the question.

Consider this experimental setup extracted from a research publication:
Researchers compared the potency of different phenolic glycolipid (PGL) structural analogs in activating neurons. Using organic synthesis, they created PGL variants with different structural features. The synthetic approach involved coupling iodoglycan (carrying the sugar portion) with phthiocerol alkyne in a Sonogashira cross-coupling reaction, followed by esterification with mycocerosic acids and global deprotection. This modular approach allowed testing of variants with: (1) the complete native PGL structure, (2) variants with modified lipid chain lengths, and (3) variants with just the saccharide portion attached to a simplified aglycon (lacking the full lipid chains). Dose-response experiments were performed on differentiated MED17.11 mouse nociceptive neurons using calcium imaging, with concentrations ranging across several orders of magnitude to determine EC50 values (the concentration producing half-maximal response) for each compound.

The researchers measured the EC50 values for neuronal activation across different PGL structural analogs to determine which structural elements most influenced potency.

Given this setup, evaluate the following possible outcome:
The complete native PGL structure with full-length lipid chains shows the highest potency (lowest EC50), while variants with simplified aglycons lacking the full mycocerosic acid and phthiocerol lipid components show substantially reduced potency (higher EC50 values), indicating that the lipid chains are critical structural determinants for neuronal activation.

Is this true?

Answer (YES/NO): NO